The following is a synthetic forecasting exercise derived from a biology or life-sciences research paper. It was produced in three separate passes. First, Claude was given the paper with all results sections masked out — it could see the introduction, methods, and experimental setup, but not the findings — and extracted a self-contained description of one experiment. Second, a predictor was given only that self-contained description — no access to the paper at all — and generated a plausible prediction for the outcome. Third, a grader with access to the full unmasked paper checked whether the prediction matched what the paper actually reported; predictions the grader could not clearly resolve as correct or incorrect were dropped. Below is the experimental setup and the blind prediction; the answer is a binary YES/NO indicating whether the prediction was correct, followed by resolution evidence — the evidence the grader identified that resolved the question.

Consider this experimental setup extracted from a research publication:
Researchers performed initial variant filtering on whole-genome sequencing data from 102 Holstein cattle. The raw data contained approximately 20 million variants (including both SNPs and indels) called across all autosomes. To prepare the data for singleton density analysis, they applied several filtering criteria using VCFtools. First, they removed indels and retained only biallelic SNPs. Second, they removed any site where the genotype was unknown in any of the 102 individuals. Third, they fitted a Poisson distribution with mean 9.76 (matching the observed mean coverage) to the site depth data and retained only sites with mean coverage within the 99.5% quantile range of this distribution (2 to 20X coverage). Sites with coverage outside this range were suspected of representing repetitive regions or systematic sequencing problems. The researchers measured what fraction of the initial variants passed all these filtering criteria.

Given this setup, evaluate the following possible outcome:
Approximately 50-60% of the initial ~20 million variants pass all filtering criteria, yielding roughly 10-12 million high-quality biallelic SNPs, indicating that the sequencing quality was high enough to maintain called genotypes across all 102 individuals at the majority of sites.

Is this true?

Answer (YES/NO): NO